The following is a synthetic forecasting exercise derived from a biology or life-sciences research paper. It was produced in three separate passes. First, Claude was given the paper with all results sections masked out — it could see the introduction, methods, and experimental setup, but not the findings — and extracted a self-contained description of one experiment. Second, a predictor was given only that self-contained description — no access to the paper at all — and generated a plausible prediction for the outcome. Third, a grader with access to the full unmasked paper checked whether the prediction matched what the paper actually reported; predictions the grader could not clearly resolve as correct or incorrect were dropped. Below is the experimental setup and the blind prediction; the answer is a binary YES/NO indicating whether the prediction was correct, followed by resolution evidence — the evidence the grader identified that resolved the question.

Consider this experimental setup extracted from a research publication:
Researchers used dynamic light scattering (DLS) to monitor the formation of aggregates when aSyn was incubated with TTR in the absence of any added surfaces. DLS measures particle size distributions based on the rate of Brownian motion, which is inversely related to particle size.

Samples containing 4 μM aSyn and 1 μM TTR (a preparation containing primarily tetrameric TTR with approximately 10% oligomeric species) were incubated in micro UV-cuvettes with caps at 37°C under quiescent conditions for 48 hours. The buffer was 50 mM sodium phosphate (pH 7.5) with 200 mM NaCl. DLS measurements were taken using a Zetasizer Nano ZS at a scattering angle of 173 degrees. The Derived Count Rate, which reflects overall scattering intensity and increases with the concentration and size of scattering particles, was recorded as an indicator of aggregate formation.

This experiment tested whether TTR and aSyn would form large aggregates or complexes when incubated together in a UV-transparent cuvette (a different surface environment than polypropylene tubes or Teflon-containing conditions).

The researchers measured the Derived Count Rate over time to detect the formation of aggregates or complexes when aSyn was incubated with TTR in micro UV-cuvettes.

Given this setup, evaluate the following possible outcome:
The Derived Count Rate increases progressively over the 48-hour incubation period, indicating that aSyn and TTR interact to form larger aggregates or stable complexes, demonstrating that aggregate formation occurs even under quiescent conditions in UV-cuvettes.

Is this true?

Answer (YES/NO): NO